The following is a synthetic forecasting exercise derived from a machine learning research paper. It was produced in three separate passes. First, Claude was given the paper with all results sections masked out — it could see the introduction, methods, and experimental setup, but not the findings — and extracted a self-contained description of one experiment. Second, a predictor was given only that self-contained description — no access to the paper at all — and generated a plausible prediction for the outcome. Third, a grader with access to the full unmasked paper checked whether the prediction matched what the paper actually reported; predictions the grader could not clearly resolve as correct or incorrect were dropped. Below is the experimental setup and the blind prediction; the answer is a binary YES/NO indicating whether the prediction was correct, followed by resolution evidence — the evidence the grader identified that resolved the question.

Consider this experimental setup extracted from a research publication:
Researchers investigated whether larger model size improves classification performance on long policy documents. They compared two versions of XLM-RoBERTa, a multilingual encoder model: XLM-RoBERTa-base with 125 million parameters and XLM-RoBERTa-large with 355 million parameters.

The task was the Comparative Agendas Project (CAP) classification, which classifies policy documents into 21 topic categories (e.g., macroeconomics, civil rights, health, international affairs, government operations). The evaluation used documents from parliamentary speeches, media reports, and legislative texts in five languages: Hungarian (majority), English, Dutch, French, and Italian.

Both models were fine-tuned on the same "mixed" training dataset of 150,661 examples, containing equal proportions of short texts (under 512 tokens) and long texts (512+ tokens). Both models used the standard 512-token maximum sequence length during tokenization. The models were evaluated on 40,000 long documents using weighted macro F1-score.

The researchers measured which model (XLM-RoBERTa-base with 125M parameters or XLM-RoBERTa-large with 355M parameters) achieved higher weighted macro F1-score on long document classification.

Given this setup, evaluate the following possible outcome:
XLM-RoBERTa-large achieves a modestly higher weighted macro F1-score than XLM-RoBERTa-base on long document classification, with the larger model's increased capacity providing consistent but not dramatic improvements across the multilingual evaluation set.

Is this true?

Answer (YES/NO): YES